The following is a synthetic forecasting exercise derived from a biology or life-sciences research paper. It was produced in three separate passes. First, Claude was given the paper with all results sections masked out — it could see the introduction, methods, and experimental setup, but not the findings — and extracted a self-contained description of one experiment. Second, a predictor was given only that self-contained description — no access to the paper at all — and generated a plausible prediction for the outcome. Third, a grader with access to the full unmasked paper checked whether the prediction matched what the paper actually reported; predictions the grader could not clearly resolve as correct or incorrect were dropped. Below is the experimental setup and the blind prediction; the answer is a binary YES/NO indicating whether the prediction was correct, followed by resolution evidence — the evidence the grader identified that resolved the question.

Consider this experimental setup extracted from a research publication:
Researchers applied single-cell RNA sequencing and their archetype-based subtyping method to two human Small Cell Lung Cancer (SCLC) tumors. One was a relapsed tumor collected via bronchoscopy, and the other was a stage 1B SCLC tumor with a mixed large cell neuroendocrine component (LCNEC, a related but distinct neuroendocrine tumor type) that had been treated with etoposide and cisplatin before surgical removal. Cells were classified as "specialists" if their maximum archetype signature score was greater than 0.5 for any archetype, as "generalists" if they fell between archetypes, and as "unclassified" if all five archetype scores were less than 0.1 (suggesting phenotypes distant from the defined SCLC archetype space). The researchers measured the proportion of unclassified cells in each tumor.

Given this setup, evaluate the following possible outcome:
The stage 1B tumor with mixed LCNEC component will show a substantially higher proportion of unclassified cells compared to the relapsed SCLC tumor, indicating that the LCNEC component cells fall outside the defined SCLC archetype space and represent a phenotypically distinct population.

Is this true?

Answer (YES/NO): YES